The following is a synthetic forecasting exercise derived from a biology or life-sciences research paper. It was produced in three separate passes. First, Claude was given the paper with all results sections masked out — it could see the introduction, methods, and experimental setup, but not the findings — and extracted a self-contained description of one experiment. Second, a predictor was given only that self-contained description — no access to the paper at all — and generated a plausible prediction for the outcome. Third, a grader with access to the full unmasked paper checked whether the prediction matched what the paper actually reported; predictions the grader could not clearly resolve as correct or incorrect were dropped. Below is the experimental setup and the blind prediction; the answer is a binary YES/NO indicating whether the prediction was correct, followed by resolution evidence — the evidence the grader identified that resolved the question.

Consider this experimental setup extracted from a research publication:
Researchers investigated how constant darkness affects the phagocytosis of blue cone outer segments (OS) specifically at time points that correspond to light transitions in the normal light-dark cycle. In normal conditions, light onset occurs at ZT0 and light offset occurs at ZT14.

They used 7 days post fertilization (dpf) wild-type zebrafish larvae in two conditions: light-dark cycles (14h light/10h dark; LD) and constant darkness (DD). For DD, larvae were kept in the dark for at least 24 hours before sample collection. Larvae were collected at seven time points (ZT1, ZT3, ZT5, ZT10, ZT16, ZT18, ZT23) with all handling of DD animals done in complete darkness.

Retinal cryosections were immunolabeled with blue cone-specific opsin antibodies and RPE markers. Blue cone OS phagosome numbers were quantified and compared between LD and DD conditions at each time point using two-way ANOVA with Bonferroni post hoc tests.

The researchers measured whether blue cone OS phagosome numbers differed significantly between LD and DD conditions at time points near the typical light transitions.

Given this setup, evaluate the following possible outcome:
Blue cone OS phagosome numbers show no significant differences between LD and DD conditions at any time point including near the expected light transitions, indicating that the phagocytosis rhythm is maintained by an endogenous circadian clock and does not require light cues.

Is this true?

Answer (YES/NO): NO